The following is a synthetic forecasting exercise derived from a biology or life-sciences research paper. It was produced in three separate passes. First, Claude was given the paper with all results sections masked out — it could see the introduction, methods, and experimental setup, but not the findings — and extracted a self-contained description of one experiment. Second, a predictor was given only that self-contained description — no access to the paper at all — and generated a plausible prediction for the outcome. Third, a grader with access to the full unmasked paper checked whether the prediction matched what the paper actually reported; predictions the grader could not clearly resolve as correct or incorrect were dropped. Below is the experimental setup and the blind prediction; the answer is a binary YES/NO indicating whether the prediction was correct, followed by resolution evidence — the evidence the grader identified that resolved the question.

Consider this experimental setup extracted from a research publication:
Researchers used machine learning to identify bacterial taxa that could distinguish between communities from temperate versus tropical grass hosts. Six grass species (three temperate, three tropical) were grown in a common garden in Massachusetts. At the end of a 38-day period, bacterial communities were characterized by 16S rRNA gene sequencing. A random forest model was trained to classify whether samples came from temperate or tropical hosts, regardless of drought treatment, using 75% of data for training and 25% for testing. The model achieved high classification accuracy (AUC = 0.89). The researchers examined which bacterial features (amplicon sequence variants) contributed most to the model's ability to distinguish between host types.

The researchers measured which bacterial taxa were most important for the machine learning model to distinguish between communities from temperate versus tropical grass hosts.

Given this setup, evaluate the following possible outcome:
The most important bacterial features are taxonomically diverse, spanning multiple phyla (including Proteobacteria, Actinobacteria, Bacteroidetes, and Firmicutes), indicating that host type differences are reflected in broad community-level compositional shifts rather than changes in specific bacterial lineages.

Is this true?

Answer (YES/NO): NO